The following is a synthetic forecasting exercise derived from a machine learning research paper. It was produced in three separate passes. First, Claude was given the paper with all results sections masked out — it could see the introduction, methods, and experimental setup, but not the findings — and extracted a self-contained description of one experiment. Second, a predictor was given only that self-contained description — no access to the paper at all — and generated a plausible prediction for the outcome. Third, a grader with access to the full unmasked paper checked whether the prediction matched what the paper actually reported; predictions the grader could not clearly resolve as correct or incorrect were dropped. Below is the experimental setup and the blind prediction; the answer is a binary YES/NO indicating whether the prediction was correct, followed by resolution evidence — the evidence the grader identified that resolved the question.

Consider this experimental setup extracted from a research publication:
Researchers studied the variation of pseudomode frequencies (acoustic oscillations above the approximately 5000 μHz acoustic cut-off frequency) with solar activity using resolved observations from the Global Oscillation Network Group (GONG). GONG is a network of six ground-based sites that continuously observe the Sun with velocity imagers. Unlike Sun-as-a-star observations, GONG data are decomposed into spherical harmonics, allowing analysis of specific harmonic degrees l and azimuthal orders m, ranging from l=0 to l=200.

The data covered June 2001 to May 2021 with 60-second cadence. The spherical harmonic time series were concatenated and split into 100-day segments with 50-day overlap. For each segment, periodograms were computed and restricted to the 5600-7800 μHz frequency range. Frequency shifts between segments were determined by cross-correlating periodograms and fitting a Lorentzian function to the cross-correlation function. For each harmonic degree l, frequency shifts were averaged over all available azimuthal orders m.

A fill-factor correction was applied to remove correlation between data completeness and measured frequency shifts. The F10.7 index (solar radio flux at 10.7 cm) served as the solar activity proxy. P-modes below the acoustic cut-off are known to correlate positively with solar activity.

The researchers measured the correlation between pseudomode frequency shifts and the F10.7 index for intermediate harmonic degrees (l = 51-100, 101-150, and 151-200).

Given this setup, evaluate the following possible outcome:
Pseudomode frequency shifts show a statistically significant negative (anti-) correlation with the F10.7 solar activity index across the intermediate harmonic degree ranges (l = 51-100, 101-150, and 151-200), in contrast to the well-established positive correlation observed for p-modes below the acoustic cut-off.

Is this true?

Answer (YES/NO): YES